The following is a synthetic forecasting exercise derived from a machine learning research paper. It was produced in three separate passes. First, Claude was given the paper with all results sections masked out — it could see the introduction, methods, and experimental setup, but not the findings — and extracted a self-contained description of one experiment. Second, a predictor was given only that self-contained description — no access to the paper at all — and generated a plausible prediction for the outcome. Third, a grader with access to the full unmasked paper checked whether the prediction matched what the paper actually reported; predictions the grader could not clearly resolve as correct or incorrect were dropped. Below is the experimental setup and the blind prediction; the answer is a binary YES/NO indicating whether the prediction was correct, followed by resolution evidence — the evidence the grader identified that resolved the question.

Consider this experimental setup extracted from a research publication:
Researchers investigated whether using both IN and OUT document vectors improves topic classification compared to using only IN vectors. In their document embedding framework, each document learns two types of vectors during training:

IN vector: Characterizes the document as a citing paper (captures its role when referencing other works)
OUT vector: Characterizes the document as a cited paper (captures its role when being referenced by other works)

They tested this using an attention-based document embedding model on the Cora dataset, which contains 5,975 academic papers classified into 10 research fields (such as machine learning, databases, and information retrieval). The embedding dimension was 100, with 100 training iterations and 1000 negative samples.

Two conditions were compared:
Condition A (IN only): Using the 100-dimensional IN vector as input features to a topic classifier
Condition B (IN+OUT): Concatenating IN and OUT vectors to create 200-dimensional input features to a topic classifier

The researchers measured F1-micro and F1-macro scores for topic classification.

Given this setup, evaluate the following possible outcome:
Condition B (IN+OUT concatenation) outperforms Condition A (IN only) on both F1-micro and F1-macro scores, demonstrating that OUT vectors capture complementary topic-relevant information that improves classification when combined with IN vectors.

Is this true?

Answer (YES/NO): NO